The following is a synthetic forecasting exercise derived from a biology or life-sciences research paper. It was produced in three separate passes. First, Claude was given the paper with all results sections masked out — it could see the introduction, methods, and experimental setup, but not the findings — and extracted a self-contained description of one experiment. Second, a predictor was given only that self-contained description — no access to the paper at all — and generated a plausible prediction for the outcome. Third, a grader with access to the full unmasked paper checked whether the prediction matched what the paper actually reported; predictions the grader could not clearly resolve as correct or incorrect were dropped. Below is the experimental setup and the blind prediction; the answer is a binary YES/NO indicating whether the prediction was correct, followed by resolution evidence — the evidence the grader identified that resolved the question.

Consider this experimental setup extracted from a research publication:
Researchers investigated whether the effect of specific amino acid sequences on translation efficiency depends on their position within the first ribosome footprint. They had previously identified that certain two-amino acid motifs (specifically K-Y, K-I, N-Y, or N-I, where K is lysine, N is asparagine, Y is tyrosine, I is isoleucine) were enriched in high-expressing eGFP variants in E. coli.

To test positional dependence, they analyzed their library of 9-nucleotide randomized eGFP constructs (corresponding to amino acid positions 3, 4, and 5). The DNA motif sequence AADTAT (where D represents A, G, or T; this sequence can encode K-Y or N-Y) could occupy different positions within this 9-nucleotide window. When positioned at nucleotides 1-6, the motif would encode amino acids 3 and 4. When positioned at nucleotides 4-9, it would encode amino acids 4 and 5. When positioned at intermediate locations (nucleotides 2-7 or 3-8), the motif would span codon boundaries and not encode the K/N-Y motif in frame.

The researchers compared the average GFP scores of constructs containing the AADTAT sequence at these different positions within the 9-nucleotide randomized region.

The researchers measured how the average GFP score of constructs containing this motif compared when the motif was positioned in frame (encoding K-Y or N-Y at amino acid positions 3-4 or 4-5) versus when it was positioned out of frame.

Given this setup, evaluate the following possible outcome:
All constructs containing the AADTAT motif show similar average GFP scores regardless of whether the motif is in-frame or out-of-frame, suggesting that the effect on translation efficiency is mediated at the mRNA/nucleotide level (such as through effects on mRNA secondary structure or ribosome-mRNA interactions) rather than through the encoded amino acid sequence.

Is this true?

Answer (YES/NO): NO